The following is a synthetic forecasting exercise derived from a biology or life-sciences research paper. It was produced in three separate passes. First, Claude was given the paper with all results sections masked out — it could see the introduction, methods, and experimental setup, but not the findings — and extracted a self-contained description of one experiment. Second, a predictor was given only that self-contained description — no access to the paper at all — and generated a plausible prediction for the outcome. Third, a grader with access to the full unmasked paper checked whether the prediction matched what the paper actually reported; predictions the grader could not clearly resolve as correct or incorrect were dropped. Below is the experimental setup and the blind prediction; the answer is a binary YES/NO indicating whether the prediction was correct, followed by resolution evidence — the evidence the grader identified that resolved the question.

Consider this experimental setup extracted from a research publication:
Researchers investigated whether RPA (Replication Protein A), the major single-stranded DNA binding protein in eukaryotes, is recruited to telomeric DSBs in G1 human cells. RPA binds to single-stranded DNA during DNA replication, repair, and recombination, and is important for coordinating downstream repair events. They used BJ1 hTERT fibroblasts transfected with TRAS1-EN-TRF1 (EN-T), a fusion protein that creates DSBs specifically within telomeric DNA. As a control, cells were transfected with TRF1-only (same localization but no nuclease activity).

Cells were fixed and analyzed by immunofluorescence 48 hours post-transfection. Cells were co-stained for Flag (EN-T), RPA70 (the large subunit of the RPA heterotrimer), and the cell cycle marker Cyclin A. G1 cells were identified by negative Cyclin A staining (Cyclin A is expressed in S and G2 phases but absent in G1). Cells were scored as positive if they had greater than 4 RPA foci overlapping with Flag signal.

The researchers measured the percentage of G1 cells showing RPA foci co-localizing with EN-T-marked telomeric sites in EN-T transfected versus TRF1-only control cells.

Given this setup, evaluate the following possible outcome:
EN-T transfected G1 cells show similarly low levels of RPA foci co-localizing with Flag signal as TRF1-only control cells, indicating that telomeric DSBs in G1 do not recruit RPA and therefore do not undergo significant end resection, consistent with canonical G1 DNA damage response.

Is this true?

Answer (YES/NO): NO